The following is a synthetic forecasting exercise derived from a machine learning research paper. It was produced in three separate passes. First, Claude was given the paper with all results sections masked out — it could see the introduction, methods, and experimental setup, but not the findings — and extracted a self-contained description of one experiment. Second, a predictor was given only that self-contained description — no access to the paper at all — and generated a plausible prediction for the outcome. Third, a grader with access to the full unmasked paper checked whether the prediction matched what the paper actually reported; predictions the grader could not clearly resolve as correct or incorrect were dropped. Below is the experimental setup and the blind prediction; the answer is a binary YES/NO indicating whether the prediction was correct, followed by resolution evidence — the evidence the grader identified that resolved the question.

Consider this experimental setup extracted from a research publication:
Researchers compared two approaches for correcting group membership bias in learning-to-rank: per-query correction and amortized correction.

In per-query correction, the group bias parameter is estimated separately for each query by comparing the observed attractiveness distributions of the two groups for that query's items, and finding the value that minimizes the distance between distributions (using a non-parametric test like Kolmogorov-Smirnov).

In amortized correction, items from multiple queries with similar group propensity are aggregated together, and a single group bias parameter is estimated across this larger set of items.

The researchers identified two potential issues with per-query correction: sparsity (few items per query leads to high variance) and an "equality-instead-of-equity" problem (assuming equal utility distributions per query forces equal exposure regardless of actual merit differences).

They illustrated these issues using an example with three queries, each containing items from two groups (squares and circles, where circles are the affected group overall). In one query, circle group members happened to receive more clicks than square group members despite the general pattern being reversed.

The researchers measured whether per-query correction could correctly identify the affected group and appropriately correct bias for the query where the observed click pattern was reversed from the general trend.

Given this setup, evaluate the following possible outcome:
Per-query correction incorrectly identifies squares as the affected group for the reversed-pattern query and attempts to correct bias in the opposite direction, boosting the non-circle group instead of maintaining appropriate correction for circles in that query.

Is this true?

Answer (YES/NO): YES